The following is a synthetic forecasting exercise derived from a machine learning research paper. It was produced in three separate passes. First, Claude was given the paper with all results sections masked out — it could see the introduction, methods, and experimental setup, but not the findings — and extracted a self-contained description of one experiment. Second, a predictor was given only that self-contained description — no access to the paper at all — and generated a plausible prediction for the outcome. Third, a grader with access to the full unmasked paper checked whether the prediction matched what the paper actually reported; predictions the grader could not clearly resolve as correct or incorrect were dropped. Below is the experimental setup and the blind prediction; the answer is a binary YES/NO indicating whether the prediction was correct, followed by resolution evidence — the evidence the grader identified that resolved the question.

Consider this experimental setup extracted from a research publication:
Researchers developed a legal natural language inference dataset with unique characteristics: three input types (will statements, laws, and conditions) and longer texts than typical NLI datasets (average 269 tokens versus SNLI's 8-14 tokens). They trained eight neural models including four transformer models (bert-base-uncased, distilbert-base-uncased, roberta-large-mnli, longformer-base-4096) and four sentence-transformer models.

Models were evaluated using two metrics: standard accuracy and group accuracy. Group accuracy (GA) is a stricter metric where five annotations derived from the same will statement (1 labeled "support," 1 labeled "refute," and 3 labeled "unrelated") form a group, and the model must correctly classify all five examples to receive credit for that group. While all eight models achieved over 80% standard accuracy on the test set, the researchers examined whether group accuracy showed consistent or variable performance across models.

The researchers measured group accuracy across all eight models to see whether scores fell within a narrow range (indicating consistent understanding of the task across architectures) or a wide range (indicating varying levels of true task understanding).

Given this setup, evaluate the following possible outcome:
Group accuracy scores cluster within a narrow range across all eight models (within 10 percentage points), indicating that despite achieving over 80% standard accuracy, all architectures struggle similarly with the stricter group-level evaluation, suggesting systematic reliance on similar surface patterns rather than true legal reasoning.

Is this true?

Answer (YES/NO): NO